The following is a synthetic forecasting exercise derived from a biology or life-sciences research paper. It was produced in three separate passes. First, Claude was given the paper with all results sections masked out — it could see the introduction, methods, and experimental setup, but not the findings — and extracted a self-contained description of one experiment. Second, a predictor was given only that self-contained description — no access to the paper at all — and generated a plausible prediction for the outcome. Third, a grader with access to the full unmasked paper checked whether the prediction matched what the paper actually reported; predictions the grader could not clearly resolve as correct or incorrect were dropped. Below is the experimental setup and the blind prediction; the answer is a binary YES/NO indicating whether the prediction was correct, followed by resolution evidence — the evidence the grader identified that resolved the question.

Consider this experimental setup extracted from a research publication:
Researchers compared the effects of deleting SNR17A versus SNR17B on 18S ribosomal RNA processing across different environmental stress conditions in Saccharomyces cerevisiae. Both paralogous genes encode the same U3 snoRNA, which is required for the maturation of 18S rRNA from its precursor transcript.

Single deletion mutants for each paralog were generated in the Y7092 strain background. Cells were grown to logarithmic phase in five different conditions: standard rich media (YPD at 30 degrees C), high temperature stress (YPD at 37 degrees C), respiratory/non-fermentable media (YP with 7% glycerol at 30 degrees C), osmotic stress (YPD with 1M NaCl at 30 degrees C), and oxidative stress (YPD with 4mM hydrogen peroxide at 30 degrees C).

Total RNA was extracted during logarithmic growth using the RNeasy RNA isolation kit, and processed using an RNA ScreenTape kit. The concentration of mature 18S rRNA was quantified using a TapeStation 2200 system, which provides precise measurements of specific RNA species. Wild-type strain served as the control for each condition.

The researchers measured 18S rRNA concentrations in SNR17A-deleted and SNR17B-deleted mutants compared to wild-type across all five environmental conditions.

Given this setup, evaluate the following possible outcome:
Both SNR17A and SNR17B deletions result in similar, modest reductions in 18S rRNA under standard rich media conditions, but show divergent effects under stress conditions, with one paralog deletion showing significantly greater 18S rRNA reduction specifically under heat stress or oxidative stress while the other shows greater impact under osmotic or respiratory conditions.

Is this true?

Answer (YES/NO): NO